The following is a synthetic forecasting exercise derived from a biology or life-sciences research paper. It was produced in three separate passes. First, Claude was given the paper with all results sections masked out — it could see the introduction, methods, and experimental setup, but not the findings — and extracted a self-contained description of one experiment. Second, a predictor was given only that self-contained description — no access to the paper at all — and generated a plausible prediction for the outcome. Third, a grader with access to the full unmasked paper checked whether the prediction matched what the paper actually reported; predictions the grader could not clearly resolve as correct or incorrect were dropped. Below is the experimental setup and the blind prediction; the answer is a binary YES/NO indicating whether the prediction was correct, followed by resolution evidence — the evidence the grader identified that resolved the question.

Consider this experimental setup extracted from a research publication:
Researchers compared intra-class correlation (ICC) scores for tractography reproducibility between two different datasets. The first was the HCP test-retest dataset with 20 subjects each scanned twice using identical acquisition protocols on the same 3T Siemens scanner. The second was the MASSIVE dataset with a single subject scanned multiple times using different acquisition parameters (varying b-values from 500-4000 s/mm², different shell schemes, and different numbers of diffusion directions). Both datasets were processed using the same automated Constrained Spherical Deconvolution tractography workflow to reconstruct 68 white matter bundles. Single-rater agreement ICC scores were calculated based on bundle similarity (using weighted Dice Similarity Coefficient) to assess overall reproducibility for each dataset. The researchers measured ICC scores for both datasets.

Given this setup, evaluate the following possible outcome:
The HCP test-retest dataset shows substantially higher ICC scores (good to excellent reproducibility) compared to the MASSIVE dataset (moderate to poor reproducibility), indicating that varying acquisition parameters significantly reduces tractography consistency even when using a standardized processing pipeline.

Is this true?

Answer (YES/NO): NO